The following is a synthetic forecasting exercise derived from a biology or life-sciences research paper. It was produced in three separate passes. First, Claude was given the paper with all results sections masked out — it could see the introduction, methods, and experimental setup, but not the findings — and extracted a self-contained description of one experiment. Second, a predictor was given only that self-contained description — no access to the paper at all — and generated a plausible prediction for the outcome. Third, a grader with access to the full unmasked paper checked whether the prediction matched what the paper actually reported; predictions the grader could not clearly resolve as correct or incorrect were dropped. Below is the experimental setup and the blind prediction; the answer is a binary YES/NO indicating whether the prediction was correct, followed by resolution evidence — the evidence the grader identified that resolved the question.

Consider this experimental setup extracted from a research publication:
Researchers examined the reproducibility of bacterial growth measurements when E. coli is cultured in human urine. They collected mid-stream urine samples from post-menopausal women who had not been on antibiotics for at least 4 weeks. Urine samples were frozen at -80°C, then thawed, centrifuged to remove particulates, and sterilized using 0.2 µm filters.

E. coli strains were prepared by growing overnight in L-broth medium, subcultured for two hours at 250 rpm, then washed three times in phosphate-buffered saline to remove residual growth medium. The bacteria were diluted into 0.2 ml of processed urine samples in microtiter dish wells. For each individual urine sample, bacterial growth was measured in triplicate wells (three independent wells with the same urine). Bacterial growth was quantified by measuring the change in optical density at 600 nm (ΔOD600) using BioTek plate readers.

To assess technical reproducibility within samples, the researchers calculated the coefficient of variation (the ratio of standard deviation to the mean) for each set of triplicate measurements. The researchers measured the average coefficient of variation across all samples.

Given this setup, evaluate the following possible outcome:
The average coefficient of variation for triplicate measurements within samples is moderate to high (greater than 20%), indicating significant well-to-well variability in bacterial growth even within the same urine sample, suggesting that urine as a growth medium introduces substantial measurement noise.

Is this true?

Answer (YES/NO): NO